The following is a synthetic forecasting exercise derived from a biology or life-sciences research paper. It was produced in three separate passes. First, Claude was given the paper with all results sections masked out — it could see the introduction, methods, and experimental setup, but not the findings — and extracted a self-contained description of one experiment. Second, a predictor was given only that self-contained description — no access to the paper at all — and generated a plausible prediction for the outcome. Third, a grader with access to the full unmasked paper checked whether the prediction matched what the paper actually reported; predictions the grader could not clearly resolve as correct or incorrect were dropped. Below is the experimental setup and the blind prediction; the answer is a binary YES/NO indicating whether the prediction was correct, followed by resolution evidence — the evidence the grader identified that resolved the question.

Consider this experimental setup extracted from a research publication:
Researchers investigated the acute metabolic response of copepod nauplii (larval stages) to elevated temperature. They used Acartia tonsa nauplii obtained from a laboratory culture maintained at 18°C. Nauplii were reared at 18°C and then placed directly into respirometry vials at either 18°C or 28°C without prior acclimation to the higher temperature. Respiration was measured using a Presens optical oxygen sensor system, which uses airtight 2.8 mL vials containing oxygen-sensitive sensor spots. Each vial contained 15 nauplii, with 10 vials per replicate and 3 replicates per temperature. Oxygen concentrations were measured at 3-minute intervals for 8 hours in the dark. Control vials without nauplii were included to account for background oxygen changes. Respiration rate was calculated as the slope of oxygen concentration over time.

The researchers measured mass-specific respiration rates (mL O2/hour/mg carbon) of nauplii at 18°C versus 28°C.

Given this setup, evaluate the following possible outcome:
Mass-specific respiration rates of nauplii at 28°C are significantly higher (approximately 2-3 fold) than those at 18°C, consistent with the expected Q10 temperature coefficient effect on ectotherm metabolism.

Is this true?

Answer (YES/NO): NO